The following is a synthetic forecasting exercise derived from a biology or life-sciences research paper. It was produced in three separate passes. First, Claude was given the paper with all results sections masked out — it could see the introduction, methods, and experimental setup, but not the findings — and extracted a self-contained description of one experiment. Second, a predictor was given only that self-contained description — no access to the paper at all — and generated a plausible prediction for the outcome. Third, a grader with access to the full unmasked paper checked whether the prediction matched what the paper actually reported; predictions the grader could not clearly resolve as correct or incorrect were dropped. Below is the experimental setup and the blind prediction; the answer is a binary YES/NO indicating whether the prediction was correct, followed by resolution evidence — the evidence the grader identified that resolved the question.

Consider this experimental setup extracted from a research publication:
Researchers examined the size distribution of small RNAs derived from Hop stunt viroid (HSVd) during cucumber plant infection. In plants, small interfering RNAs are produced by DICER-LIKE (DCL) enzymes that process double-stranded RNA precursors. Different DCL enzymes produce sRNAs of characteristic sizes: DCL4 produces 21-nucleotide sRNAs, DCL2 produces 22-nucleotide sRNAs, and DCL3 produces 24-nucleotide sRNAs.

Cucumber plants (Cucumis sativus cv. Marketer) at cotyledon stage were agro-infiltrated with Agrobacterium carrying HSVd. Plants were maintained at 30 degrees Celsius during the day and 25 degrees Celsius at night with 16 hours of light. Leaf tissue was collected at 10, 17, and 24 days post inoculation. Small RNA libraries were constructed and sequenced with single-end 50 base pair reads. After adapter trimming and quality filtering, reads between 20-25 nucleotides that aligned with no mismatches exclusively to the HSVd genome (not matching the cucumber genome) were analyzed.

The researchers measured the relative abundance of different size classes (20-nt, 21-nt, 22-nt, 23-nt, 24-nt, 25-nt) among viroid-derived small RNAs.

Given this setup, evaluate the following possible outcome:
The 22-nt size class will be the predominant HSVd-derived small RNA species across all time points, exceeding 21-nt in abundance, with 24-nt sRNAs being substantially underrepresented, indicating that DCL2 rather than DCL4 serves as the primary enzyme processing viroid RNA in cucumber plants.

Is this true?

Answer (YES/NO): NO